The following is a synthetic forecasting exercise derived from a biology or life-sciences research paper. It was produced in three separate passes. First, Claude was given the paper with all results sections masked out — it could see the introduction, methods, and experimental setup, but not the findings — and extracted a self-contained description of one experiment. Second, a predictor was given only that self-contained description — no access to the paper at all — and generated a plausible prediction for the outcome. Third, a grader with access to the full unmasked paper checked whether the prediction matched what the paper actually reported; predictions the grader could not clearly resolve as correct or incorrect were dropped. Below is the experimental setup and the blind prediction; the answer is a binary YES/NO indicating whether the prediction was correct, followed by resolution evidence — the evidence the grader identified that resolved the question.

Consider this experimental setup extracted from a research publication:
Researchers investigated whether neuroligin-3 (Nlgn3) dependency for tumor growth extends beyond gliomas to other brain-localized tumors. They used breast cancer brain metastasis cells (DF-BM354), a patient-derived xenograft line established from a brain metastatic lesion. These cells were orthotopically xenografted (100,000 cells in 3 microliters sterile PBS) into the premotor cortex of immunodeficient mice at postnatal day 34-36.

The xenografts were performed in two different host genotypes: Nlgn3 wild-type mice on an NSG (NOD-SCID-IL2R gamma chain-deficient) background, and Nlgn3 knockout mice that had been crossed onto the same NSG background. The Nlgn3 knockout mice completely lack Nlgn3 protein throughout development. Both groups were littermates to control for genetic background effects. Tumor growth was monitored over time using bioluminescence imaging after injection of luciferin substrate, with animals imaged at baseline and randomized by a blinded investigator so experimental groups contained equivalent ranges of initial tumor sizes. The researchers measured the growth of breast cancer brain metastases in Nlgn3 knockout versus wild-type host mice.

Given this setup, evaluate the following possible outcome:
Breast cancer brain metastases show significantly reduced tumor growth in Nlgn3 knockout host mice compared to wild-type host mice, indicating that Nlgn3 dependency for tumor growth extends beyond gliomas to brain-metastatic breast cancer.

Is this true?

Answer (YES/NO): NO